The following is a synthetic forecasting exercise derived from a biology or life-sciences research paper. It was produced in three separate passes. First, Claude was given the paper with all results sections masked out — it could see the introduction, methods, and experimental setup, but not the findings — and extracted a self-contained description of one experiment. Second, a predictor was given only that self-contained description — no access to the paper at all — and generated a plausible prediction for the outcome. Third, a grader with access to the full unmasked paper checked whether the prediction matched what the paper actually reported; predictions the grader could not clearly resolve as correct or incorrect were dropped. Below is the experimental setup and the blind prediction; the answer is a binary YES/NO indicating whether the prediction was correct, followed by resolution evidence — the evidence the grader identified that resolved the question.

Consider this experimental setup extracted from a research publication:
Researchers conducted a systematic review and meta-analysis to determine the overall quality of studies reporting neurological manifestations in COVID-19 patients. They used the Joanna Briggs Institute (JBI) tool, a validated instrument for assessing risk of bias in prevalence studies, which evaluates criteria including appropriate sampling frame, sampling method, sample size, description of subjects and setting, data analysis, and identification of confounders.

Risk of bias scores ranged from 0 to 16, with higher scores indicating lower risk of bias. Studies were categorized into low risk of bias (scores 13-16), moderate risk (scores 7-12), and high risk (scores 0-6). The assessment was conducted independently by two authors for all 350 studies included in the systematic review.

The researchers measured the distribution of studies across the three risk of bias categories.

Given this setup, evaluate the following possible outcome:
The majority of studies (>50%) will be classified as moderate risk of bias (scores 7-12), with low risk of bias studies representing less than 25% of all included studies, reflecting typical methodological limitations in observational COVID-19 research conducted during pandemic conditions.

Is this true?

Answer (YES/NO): NO